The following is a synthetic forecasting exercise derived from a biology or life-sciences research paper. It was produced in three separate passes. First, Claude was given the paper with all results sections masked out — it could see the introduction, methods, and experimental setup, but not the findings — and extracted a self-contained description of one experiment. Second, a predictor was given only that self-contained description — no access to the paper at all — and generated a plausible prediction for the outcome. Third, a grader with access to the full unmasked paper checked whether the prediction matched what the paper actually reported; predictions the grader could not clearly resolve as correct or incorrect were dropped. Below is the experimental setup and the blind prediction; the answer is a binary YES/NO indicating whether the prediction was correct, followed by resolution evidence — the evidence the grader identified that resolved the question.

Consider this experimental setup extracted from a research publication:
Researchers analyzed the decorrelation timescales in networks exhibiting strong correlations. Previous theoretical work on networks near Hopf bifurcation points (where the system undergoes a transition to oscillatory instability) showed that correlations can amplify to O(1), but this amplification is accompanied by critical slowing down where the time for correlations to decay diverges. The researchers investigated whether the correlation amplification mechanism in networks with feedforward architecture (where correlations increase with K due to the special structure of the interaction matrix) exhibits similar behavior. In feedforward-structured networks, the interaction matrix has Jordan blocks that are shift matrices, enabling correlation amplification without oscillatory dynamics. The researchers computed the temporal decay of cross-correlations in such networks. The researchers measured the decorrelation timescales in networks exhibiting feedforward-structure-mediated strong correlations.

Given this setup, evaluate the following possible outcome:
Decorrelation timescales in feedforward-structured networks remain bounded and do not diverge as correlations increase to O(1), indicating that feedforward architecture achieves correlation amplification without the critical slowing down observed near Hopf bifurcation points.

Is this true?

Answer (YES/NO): YES